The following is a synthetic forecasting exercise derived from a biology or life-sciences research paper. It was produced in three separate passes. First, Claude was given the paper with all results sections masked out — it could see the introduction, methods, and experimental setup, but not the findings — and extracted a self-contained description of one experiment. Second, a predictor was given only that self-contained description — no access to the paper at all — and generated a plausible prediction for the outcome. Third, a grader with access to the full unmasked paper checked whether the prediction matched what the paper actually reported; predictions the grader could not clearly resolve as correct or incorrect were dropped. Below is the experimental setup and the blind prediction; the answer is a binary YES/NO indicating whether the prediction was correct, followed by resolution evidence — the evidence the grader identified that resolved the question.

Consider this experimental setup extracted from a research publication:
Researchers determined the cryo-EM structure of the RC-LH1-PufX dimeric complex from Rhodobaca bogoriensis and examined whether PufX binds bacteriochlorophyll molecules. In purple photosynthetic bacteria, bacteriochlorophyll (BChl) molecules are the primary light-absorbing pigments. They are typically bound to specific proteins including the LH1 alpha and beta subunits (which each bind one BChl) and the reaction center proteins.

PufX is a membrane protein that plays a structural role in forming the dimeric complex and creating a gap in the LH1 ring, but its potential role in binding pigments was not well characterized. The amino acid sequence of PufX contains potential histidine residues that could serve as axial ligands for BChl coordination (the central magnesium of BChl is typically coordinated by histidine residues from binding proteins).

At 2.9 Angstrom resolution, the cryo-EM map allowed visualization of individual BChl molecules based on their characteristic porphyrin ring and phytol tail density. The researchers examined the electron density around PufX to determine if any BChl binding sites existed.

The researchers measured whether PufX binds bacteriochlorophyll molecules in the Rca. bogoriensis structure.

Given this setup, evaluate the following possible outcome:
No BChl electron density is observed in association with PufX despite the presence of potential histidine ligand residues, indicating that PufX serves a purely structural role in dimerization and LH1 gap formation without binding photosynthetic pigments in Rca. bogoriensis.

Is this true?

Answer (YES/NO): NO